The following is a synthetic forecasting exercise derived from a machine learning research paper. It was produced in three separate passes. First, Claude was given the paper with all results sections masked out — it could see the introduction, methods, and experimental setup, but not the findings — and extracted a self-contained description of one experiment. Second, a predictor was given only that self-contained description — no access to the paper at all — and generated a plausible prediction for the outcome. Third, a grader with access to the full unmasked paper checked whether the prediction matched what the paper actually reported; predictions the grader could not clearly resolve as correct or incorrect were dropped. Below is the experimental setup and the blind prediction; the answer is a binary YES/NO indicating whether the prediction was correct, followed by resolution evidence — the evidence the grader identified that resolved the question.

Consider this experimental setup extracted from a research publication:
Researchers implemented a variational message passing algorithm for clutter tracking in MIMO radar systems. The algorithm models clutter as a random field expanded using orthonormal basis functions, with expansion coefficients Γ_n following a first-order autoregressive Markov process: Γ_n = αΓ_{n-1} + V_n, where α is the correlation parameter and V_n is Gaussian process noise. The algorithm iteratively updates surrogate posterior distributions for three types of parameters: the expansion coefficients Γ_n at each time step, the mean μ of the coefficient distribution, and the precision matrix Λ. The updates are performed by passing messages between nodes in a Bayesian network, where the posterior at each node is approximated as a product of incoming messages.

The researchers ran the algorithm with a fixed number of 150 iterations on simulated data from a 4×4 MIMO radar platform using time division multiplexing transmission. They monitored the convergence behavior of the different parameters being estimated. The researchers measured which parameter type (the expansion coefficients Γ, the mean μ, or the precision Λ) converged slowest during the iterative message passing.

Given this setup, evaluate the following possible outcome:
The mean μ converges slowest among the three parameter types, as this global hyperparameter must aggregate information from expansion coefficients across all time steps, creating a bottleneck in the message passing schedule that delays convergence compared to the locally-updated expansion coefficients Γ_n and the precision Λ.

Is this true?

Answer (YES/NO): NO